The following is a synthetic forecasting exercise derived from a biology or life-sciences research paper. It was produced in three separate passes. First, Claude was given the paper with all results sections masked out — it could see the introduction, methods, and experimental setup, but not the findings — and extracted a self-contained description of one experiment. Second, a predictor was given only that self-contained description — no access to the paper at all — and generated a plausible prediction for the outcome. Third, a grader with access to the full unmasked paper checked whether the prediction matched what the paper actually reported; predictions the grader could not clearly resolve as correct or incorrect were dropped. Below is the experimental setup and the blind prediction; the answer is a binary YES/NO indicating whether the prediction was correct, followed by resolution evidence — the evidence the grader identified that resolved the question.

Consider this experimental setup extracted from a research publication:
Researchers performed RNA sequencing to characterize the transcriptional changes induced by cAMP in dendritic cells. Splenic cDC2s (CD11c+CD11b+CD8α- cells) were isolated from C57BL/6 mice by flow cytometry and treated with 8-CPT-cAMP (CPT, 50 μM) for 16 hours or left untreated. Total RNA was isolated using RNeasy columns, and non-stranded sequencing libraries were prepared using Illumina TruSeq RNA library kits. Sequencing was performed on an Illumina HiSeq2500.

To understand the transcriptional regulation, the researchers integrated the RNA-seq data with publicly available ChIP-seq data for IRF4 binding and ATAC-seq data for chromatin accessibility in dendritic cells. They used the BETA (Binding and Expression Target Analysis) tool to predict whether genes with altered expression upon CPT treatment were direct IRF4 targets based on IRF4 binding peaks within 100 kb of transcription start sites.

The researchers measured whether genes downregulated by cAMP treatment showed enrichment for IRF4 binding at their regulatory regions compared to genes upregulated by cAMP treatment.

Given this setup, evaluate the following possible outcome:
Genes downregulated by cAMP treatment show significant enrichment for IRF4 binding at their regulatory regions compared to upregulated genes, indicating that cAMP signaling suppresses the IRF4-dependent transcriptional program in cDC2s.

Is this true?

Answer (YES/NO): NO